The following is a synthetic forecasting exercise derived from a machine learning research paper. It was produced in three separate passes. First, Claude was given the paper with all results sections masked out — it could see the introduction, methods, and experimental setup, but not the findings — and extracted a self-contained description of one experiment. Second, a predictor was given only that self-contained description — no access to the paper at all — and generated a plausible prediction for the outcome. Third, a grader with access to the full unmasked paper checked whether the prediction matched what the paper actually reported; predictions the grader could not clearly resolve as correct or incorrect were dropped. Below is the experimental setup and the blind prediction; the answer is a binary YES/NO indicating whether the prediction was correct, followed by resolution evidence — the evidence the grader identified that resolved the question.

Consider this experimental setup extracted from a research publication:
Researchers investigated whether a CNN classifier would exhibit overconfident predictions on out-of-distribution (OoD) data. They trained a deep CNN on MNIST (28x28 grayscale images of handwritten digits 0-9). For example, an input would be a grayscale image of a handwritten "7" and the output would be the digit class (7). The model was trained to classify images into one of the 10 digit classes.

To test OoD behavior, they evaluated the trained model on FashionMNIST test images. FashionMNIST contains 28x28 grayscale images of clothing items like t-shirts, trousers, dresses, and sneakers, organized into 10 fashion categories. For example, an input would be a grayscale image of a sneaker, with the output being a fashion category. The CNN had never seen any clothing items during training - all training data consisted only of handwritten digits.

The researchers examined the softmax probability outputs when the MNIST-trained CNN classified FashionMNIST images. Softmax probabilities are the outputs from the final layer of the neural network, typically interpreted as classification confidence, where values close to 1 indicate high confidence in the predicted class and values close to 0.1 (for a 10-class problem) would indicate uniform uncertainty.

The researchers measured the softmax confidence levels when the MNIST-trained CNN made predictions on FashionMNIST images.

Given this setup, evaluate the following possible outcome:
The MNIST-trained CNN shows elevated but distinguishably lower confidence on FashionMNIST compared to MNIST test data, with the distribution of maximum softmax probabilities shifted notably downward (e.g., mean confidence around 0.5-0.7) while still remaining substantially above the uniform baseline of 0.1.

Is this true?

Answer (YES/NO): NO